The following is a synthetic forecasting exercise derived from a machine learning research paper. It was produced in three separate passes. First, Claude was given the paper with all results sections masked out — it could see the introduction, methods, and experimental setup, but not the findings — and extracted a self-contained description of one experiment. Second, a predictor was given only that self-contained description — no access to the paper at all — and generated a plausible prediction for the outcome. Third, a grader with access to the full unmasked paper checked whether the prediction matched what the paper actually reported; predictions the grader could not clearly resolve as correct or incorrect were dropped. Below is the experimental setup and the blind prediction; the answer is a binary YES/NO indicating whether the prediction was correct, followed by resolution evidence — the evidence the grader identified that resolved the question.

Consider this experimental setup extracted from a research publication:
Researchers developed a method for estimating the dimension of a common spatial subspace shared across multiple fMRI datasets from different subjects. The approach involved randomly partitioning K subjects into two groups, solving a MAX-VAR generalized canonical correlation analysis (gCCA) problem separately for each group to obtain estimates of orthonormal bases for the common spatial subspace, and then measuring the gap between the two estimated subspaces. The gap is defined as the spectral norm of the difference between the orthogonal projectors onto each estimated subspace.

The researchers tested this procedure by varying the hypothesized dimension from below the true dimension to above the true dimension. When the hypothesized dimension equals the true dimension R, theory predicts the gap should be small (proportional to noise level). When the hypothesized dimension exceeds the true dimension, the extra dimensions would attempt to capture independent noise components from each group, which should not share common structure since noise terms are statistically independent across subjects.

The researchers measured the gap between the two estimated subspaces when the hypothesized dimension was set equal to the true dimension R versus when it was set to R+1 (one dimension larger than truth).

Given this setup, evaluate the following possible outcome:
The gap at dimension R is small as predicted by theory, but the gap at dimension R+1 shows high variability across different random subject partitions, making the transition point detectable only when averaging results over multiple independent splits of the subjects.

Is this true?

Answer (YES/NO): NO